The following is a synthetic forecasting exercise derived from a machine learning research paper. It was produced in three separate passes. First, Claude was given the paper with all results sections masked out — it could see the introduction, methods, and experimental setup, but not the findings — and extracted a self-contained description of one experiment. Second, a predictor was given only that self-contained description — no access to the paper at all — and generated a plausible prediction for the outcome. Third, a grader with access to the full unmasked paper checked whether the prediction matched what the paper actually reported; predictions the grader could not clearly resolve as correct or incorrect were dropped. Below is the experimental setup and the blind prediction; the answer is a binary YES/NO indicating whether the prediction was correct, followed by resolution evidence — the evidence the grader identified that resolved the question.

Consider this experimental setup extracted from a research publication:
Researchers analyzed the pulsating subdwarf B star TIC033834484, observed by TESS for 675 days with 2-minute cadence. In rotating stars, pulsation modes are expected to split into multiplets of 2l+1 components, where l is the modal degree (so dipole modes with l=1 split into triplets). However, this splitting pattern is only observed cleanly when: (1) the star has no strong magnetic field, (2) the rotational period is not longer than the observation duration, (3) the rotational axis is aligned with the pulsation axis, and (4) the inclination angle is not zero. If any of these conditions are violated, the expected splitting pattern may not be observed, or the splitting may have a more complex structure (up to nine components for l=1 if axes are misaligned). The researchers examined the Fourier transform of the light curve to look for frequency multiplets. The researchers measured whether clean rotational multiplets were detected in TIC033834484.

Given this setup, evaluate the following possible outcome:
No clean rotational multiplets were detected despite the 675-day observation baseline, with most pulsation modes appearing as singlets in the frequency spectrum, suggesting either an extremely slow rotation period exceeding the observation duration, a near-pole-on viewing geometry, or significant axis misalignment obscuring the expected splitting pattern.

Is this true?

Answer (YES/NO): NO